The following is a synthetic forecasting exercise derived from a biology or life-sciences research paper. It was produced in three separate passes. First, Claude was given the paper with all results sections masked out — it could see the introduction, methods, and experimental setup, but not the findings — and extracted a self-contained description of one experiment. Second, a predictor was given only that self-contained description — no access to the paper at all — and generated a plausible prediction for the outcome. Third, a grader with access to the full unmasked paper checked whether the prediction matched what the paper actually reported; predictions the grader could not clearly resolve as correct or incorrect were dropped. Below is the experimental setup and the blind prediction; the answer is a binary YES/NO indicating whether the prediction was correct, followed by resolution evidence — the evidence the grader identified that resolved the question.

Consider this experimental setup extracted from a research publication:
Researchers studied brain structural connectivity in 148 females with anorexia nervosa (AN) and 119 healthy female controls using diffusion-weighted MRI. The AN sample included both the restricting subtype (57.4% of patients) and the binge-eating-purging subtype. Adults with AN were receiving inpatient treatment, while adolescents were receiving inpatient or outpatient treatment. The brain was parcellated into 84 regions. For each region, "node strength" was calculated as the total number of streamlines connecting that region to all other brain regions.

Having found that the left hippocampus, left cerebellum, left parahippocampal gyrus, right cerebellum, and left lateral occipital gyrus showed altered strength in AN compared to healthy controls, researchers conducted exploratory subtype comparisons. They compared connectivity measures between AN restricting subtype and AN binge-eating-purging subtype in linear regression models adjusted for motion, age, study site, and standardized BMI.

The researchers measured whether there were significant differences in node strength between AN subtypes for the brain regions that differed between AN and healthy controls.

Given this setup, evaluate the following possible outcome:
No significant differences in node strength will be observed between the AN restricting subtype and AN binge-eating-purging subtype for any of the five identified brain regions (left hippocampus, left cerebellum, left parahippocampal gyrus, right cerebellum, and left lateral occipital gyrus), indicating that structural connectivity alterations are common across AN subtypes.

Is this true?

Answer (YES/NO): NO